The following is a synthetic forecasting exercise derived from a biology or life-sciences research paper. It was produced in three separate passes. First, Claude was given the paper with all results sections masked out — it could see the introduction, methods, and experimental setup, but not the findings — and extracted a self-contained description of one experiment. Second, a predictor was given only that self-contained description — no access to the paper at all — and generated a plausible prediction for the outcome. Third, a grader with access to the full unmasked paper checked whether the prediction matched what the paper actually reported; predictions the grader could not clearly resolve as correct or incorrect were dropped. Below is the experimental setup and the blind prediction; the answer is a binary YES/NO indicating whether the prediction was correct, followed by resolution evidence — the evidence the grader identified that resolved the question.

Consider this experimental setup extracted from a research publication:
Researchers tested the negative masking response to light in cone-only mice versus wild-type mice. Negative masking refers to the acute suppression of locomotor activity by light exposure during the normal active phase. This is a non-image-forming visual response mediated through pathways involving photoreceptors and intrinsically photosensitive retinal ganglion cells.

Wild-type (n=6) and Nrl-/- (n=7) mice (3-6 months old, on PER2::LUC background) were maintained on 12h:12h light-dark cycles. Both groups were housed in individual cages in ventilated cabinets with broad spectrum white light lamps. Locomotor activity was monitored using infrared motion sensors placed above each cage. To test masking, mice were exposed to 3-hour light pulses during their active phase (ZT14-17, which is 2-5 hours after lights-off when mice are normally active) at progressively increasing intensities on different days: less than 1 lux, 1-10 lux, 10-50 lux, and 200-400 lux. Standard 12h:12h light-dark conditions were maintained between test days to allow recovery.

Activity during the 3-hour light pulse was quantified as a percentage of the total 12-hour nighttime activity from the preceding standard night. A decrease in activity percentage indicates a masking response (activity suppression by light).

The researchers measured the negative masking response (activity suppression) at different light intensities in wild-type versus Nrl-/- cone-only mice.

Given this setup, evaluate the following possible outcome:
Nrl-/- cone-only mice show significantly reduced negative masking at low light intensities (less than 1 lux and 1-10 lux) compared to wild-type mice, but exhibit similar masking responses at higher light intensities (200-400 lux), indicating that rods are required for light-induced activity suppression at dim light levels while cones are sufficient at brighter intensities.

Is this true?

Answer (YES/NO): YES